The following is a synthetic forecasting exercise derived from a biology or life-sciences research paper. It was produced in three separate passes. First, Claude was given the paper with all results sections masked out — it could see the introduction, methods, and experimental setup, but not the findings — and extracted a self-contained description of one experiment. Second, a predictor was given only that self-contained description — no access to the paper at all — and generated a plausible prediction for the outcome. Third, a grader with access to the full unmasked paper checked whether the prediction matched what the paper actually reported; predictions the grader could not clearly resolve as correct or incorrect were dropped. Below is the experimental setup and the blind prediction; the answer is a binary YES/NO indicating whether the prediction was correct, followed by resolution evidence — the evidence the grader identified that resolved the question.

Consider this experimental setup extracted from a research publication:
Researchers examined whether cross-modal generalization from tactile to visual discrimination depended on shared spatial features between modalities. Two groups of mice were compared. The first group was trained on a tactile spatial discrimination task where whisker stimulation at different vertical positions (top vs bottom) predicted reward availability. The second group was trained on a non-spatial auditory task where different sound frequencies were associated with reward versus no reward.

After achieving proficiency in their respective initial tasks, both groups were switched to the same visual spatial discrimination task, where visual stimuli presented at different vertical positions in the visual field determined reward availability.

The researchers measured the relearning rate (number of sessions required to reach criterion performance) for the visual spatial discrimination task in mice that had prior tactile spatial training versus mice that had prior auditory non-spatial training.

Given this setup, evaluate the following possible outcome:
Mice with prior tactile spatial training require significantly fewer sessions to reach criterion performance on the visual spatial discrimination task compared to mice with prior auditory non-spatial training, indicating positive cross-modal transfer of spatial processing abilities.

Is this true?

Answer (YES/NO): NO